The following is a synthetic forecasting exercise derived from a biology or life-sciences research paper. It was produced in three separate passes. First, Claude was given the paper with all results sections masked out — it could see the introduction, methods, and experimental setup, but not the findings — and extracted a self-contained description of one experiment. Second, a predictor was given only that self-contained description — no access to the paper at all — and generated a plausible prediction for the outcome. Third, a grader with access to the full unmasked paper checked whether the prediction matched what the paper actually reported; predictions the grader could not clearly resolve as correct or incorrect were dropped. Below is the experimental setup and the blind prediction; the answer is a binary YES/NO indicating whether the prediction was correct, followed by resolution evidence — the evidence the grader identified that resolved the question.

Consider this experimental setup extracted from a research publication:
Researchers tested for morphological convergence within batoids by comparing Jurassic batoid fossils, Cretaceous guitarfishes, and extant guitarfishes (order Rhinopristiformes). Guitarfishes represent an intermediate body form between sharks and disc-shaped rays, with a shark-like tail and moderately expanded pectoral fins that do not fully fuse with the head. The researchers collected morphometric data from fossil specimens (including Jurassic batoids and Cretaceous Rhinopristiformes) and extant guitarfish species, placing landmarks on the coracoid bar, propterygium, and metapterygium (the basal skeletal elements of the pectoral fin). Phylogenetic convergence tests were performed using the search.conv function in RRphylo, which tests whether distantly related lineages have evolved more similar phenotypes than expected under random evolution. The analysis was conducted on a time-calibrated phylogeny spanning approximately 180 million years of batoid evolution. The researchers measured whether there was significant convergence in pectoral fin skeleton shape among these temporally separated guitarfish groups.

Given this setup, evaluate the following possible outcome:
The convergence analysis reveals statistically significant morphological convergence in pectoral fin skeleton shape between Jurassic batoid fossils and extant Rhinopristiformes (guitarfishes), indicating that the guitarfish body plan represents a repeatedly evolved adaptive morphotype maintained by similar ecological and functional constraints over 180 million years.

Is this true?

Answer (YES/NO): YES